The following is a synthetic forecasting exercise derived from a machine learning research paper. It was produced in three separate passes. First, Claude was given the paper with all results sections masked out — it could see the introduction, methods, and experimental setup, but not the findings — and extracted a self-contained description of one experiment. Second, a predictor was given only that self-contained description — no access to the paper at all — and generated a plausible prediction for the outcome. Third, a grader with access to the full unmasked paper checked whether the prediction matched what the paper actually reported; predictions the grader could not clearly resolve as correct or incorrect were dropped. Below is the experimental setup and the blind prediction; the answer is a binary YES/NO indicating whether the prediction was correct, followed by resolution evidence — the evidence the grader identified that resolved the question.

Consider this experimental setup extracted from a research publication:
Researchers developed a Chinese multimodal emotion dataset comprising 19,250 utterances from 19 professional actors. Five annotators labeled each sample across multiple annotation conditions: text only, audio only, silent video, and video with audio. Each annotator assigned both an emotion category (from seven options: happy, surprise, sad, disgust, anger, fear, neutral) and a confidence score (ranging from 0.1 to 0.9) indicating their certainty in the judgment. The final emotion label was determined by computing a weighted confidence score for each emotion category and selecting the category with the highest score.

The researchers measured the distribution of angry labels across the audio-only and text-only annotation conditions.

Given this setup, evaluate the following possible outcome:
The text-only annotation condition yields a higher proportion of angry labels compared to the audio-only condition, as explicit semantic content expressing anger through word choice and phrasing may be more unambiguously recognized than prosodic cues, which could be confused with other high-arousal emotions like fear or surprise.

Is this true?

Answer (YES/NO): NO